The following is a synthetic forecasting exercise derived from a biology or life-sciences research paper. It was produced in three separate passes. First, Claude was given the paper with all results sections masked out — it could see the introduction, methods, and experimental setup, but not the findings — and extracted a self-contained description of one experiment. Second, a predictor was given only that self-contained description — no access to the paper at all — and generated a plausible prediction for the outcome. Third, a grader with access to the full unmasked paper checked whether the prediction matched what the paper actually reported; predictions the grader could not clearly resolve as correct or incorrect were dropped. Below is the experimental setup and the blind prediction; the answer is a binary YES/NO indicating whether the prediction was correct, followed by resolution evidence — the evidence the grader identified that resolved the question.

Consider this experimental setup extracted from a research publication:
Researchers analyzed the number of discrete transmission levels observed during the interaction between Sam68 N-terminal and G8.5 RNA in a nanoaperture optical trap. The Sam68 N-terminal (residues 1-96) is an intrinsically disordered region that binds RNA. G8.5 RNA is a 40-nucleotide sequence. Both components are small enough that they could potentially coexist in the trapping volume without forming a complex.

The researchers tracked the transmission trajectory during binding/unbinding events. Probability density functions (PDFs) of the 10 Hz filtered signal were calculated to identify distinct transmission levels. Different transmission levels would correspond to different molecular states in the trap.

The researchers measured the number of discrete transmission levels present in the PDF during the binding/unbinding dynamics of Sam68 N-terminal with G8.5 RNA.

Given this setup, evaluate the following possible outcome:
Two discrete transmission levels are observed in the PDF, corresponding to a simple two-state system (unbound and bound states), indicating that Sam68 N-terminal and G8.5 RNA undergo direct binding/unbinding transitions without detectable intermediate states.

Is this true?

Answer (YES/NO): NO